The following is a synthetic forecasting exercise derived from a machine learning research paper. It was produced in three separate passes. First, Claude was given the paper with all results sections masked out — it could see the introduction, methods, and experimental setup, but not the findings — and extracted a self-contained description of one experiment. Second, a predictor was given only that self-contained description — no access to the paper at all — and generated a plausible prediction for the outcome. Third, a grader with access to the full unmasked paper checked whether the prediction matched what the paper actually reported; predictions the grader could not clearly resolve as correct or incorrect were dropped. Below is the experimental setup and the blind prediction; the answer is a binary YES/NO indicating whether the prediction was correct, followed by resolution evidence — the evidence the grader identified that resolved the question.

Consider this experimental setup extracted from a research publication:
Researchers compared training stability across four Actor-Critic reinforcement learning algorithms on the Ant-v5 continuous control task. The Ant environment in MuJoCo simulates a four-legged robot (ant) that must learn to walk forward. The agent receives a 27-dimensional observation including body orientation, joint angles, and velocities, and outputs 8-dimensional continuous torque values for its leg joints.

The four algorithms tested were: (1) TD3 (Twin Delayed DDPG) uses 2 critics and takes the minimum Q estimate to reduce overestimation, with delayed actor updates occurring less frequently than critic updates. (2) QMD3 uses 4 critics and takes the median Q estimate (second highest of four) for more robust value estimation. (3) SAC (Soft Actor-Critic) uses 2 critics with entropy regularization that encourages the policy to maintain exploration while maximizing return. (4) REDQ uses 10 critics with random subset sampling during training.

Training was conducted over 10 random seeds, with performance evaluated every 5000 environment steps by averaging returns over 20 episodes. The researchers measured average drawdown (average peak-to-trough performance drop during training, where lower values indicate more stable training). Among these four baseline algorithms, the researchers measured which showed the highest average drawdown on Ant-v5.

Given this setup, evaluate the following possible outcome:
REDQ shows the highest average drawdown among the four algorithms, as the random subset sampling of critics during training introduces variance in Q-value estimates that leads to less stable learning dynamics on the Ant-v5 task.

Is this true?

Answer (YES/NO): YES